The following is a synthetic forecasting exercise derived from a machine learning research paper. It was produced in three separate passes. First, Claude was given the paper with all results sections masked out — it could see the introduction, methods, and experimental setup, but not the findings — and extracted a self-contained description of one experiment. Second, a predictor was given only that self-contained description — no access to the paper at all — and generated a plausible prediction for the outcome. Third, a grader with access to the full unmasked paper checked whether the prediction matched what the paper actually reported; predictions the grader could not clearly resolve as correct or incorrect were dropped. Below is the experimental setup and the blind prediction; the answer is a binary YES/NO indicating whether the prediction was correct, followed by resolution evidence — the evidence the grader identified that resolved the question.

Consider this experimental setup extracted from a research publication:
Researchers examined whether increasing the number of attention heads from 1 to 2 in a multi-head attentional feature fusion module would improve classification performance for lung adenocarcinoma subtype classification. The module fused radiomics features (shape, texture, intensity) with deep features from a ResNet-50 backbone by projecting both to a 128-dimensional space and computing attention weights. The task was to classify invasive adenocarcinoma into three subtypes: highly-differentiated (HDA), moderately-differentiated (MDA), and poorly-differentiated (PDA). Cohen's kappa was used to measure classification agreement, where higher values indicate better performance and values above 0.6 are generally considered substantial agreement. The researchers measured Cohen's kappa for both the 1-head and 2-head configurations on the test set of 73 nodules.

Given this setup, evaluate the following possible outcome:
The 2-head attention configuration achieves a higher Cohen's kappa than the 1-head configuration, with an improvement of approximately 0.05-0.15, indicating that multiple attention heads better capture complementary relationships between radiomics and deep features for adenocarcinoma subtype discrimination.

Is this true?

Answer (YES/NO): NO